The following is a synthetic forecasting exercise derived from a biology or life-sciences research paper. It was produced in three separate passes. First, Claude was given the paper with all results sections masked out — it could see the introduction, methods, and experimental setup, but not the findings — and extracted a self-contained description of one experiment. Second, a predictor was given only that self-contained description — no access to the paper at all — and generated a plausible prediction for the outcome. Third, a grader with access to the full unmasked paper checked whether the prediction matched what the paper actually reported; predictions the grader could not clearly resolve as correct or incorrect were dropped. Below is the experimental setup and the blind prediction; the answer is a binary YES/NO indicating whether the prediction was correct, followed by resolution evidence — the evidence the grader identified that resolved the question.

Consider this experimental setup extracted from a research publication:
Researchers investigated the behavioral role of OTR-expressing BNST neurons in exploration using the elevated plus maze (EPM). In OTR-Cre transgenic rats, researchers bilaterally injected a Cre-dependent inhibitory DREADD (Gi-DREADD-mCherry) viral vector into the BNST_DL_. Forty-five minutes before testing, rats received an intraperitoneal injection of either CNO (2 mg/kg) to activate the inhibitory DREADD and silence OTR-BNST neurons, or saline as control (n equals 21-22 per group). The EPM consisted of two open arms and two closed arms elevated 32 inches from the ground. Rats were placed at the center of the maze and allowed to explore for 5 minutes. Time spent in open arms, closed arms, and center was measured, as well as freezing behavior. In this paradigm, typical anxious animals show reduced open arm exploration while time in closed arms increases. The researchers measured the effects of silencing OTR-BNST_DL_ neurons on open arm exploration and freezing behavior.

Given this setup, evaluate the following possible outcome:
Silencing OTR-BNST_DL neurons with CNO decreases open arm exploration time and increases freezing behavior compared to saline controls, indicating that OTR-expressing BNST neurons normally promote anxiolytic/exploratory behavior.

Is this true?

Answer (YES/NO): YES